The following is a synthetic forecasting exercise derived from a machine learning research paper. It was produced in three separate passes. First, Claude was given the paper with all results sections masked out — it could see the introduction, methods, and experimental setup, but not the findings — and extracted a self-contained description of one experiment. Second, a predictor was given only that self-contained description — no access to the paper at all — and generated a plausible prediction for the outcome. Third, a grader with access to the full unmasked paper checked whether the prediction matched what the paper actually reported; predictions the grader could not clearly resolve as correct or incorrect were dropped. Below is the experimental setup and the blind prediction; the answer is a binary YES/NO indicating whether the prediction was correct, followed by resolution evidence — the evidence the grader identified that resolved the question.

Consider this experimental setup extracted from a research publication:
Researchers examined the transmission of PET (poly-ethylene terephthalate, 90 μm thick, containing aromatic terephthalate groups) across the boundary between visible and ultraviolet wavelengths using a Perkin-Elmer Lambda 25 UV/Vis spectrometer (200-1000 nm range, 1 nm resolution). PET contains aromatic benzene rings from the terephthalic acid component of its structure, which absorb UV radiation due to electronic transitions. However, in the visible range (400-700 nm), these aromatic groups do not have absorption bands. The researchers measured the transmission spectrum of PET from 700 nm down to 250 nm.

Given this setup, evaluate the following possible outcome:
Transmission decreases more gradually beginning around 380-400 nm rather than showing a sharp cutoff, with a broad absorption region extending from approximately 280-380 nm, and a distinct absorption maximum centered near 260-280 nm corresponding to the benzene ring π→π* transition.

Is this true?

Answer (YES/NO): NO